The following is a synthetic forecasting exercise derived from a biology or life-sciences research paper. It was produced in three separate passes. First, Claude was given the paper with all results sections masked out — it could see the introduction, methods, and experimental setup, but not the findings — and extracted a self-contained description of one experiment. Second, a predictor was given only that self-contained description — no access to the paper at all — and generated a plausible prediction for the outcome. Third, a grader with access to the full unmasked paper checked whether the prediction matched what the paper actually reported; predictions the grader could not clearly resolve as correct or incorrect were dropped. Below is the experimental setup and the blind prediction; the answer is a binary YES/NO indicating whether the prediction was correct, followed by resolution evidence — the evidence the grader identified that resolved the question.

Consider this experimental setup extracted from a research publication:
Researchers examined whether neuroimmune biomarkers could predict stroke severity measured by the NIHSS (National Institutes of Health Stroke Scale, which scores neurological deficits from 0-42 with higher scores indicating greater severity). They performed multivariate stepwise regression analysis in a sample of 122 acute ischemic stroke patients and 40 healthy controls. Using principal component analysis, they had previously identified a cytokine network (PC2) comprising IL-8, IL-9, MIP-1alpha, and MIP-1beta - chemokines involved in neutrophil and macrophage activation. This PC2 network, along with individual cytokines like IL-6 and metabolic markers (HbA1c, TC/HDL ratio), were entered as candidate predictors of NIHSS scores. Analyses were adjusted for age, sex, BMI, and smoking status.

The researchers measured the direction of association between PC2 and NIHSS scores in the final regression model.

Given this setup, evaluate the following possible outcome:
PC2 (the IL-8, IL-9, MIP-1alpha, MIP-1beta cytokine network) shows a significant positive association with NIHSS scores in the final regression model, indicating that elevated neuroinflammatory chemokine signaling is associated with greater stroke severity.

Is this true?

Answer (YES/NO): NO